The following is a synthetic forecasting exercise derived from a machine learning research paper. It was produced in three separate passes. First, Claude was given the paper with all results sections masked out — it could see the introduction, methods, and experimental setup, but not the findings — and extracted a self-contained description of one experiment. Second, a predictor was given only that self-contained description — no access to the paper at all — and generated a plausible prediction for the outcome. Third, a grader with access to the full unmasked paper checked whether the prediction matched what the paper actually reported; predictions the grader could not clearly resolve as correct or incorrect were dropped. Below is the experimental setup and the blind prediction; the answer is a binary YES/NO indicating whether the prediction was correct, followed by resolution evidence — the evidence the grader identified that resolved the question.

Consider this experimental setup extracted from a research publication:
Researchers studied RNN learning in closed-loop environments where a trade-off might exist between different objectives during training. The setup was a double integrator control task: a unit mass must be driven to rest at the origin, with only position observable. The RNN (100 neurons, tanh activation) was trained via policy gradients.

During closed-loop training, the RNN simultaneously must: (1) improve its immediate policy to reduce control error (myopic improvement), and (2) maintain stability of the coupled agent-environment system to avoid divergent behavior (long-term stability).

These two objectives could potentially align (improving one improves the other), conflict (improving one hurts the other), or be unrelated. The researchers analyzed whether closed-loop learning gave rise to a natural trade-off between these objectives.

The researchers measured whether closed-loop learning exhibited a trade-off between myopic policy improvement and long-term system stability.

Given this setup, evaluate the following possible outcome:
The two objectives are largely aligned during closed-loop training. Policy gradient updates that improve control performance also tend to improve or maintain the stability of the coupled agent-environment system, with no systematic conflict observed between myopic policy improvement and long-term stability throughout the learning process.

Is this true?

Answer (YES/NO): NO